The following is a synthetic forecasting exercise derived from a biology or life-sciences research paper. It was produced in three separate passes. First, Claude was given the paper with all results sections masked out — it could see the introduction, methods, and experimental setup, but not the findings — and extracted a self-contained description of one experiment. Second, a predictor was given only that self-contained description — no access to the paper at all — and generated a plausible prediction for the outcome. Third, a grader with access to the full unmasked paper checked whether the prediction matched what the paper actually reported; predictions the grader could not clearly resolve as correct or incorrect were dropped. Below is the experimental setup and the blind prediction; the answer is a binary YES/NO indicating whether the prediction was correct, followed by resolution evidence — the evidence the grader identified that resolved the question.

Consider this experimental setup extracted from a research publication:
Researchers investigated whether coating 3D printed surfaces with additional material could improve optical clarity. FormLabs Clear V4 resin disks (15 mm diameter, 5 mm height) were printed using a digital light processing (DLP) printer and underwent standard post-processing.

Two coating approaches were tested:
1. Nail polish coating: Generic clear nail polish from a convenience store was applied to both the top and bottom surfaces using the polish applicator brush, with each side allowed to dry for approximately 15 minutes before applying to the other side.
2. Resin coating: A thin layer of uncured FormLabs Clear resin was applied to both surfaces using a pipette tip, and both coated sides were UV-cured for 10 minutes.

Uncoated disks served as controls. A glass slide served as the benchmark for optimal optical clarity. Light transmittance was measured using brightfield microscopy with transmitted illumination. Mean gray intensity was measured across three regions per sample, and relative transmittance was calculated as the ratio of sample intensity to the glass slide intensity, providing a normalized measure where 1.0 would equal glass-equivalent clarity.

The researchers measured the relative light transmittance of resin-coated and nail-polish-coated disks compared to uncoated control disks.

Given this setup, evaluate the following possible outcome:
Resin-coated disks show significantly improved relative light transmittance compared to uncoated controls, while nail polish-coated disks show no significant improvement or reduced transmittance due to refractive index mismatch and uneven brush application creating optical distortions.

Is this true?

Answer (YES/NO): NO